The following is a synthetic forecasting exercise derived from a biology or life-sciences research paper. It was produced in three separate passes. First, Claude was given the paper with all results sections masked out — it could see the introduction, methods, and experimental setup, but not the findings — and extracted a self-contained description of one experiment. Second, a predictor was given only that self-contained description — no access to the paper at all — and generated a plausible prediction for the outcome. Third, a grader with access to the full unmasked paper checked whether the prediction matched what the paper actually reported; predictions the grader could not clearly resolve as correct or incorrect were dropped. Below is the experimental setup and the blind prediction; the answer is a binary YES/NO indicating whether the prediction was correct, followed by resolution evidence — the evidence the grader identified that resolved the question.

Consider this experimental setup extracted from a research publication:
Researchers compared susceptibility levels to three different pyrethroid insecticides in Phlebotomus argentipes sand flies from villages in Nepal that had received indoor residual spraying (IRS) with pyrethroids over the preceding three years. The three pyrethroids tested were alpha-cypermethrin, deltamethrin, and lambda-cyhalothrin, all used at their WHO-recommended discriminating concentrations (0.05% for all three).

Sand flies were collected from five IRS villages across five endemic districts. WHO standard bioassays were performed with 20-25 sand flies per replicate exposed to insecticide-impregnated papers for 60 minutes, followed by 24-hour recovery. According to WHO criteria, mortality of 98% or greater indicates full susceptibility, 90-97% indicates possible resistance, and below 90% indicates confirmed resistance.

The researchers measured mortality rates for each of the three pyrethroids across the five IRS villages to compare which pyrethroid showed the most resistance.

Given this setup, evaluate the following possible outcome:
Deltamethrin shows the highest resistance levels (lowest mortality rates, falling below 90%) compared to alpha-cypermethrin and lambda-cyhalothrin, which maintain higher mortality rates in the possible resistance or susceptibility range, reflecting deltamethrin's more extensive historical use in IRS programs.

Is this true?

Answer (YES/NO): NO